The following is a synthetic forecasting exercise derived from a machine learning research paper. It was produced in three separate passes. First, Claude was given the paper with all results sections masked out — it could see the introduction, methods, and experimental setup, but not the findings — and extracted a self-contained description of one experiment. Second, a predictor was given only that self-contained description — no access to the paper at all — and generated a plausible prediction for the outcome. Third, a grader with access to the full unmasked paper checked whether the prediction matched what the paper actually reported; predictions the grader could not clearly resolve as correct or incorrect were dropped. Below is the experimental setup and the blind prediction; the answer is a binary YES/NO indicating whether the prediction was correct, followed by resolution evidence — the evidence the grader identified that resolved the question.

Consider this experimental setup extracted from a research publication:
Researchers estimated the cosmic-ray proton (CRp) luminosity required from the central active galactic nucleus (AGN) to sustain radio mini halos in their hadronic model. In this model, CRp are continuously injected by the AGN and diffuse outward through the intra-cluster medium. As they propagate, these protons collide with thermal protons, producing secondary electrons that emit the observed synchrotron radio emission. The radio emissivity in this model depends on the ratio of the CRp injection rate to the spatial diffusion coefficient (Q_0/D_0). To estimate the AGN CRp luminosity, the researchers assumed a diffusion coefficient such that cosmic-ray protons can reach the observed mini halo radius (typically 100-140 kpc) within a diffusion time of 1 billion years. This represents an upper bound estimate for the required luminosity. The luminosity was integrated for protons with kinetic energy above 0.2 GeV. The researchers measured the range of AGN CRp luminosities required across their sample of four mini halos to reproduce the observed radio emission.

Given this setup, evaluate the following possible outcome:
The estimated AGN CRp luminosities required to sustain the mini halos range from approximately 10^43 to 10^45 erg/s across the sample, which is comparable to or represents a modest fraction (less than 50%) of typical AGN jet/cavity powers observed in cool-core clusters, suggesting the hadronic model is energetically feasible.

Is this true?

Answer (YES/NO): NO